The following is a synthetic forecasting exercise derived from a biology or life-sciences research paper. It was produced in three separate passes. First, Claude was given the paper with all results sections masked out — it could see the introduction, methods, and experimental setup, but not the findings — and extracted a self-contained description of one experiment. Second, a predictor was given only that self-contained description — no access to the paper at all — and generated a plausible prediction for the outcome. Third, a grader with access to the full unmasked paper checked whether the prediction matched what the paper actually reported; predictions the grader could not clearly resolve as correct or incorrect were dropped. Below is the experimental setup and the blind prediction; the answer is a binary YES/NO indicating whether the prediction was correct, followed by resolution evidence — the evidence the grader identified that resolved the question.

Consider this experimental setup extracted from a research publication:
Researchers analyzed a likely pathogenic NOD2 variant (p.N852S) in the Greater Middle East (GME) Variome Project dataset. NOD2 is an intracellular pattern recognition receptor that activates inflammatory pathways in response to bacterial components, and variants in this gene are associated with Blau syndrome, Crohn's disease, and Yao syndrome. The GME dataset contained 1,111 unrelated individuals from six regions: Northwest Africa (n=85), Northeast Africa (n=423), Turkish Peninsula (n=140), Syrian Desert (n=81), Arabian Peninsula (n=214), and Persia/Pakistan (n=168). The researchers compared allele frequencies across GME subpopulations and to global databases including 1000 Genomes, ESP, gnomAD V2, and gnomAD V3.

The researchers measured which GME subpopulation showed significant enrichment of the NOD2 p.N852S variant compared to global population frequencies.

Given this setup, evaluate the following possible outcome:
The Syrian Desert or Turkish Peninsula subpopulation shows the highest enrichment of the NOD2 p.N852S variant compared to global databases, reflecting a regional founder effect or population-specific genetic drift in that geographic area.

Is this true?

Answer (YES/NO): NO